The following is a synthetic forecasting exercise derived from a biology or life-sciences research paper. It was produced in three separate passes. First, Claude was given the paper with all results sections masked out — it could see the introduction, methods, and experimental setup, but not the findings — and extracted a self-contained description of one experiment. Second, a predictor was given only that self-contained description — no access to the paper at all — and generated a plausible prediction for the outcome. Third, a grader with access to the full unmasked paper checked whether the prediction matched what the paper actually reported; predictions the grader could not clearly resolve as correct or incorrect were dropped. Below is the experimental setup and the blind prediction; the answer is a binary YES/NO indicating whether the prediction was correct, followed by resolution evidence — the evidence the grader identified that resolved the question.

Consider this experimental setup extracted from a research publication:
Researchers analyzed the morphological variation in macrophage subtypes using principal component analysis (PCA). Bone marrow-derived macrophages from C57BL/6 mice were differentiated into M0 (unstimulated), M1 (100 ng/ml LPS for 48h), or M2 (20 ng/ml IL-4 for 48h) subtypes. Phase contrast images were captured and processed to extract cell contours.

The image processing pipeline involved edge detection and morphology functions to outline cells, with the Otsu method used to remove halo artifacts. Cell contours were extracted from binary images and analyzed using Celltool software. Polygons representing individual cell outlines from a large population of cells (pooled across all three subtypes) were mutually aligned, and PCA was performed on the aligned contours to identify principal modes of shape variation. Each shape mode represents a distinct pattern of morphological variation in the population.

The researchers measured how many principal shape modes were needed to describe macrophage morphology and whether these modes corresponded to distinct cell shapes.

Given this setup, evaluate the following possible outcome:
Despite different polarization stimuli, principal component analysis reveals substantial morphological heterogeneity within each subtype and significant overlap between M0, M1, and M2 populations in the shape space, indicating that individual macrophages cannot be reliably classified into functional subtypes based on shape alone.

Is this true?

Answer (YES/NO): NO